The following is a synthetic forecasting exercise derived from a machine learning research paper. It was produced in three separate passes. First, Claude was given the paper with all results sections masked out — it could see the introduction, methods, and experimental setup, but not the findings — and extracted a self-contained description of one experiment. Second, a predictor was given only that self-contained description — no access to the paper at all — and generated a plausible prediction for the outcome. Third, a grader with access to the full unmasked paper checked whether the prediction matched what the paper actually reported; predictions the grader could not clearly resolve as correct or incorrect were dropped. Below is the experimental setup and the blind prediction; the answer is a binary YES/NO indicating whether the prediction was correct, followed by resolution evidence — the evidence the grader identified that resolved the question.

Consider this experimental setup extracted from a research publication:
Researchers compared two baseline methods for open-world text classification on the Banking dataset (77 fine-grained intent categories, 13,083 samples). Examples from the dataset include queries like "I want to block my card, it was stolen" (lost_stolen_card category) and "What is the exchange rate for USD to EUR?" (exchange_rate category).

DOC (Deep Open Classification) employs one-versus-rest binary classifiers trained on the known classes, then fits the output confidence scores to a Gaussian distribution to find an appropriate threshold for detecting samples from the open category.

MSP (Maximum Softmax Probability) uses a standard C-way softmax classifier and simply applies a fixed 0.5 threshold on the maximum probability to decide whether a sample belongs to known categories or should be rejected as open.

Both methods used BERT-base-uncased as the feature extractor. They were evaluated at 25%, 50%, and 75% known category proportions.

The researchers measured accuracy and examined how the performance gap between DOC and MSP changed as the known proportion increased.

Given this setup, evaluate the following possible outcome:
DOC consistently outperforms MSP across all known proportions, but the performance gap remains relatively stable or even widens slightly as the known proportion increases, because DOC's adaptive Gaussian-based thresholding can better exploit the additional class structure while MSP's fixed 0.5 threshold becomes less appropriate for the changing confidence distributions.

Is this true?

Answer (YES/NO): NO